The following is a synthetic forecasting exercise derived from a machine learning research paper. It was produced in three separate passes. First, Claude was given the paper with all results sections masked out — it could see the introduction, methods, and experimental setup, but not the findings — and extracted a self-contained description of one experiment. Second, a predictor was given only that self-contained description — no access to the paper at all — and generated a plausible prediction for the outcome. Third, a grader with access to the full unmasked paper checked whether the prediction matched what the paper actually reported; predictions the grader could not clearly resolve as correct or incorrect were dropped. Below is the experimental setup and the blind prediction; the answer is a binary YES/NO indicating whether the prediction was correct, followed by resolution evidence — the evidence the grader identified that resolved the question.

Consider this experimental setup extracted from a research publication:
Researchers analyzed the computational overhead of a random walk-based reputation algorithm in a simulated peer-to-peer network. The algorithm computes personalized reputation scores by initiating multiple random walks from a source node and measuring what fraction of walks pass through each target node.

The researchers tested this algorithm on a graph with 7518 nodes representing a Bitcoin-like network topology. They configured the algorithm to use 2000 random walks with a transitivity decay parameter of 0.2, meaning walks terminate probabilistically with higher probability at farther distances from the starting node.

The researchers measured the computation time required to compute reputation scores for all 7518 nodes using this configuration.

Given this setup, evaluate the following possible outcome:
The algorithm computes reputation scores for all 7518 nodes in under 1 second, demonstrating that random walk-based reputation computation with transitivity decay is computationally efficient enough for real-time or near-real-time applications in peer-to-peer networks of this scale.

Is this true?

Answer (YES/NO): YES